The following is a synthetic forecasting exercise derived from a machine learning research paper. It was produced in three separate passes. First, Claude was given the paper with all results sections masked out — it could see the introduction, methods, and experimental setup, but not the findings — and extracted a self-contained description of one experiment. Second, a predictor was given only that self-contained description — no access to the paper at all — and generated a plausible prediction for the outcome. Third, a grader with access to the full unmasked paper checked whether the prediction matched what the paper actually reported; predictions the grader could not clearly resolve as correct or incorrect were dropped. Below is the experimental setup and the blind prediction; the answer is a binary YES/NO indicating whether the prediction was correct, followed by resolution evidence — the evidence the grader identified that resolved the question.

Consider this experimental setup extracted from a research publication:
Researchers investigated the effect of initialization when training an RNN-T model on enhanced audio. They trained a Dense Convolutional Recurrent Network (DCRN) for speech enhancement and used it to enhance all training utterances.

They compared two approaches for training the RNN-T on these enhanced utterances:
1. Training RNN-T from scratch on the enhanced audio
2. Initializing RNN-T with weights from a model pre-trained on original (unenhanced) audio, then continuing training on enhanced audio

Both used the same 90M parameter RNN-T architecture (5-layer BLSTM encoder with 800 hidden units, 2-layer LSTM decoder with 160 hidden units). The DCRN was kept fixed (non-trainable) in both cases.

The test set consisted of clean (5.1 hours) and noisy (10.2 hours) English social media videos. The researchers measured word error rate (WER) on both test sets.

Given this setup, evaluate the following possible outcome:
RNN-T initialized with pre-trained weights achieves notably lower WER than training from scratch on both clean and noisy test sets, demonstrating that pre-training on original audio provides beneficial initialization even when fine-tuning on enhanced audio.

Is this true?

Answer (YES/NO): YES